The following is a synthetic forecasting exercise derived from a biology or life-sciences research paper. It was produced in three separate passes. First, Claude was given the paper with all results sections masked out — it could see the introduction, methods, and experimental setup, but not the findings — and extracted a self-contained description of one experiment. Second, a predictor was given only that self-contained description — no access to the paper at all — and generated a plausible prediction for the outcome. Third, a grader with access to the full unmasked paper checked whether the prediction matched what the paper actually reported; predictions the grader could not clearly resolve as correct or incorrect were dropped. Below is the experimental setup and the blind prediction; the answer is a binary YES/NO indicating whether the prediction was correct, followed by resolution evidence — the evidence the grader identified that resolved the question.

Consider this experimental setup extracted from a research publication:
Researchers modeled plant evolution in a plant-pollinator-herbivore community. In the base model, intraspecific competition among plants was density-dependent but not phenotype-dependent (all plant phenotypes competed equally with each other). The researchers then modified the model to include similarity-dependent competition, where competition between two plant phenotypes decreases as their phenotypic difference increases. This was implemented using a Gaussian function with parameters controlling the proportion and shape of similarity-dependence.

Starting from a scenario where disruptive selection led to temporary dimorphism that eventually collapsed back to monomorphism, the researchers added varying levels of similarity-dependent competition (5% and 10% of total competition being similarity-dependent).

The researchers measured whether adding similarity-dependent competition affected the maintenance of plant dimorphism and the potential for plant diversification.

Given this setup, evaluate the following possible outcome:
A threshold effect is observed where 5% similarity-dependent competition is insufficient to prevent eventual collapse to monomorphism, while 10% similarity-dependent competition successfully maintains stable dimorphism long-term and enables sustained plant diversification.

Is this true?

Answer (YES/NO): NO